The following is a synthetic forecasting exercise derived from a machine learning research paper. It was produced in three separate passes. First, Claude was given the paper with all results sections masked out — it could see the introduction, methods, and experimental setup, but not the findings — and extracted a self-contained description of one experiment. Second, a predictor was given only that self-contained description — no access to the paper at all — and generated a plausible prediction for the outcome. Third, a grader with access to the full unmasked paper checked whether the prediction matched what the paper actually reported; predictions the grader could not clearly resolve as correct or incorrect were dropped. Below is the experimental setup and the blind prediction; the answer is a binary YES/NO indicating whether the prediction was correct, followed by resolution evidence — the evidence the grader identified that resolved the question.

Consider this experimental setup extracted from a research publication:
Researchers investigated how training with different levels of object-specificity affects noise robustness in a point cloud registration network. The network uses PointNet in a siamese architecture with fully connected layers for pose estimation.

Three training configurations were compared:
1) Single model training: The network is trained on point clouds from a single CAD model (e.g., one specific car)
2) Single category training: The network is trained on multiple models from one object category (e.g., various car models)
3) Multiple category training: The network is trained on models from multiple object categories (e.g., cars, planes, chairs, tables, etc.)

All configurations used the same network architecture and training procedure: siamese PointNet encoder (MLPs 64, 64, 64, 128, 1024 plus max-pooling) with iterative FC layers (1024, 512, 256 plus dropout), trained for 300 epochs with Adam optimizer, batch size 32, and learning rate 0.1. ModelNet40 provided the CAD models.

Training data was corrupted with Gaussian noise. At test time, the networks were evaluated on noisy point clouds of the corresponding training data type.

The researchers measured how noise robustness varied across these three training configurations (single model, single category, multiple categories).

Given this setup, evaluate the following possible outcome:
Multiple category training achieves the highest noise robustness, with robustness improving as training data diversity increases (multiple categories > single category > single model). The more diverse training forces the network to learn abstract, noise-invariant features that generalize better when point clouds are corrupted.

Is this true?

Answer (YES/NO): NO